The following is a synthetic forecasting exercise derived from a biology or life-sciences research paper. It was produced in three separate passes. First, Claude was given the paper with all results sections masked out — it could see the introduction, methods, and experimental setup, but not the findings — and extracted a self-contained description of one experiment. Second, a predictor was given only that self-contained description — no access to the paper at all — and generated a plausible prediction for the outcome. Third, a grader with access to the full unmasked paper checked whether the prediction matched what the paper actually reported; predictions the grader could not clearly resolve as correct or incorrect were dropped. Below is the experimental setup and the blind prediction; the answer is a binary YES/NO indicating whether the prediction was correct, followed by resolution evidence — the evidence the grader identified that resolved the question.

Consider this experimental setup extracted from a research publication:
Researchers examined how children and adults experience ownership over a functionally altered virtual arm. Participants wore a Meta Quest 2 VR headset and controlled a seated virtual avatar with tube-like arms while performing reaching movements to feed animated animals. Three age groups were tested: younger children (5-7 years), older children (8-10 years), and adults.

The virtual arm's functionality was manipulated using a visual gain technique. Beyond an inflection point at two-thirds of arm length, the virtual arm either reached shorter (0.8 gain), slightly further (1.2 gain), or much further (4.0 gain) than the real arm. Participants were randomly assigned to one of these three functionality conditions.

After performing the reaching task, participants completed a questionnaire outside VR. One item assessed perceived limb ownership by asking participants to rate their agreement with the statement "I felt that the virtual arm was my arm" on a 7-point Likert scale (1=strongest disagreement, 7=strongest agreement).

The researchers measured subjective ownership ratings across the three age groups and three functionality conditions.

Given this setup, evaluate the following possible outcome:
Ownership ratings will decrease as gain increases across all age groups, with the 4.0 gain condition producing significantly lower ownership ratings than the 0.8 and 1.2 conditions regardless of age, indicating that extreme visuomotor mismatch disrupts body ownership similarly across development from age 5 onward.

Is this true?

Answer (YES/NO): NO